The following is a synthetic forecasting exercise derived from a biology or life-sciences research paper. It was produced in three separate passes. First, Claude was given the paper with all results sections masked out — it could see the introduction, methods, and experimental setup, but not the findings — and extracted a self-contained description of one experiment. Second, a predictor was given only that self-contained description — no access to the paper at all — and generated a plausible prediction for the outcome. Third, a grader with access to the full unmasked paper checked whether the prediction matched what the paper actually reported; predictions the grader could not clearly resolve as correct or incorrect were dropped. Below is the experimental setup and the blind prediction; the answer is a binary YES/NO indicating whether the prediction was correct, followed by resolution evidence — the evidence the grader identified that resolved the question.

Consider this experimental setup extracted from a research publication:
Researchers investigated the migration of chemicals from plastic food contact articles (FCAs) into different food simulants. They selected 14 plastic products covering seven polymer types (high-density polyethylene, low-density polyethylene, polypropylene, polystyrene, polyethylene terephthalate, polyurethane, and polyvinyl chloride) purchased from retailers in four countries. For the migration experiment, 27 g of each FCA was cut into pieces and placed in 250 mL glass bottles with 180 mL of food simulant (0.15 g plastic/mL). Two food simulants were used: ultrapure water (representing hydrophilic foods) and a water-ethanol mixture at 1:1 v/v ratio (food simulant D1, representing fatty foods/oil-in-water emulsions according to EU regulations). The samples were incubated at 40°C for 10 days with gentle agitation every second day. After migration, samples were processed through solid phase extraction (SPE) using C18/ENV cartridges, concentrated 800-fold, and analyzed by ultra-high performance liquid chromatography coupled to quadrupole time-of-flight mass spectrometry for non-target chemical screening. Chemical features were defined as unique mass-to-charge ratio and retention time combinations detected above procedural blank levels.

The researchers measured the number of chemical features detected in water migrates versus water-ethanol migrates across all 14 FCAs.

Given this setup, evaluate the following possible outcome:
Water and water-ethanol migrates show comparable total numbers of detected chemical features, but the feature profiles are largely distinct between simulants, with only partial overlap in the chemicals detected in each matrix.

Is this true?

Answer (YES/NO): NO